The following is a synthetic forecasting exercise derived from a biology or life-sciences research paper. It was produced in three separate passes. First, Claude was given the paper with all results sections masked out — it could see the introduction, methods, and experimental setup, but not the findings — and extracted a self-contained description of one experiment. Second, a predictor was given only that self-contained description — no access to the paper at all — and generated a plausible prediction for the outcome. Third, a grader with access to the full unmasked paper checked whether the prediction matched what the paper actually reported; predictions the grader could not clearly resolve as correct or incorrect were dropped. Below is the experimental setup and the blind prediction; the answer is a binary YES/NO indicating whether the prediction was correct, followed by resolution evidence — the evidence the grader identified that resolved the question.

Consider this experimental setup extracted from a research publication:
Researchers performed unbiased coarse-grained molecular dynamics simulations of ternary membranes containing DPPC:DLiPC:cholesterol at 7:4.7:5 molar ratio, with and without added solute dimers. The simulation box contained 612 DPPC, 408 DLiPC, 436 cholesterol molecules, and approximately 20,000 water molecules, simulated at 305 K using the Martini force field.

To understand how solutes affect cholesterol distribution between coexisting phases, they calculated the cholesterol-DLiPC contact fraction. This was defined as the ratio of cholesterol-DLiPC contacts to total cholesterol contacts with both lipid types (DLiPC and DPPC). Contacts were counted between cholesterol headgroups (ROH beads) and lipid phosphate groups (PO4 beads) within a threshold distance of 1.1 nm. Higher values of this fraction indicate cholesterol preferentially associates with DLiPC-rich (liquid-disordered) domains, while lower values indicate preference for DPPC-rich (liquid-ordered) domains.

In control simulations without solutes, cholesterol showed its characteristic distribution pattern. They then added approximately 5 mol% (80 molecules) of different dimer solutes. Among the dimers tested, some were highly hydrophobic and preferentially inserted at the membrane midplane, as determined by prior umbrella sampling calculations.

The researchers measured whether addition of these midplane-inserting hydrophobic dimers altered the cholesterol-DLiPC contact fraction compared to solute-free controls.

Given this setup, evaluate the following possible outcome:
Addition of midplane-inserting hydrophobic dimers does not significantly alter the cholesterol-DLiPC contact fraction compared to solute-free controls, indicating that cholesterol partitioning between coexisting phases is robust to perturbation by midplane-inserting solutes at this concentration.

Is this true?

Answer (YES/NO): YES